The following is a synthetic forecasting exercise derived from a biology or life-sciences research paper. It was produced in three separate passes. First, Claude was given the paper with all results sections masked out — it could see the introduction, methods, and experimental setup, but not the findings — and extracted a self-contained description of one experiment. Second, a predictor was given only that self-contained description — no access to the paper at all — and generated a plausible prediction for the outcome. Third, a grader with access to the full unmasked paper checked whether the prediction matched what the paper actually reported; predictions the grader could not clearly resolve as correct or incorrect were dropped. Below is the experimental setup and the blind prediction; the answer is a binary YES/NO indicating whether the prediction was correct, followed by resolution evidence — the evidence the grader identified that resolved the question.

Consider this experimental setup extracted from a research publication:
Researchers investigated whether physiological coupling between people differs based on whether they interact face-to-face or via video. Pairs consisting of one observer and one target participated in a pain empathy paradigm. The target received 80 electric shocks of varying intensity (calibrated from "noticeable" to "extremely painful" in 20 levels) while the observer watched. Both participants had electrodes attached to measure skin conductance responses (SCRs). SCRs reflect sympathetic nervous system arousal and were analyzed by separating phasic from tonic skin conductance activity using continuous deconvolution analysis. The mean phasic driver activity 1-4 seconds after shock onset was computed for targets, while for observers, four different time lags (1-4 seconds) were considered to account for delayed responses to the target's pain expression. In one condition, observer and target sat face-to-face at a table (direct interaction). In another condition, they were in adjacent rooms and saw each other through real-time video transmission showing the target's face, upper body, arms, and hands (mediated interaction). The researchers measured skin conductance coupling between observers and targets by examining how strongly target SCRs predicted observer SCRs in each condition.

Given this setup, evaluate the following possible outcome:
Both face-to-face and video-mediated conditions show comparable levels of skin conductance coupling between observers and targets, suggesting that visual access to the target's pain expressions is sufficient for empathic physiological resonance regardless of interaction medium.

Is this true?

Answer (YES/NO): NO